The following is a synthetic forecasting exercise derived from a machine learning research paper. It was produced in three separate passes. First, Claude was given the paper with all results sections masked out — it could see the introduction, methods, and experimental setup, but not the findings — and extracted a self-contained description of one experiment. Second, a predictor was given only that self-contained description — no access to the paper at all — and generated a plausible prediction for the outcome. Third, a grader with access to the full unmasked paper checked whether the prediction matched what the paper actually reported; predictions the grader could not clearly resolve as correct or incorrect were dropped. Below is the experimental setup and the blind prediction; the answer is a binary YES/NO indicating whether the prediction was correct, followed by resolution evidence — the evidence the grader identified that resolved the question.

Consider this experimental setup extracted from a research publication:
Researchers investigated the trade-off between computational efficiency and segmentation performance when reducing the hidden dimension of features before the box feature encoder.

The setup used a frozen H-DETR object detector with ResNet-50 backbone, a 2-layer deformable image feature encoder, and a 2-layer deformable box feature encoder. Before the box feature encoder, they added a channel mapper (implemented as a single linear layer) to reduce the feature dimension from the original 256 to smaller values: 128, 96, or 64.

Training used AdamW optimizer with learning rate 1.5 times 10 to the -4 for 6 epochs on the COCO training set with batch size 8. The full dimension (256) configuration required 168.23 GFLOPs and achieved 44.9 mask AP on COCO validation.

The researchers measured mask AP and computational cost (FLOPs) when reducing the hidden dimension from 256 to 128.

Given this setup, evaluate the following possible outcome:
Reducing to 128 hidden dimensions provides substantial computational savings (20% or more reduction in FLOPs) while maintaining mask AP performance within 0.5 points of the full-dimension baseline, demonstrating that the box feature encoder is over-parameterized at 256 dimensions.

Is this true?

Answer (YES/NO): YES